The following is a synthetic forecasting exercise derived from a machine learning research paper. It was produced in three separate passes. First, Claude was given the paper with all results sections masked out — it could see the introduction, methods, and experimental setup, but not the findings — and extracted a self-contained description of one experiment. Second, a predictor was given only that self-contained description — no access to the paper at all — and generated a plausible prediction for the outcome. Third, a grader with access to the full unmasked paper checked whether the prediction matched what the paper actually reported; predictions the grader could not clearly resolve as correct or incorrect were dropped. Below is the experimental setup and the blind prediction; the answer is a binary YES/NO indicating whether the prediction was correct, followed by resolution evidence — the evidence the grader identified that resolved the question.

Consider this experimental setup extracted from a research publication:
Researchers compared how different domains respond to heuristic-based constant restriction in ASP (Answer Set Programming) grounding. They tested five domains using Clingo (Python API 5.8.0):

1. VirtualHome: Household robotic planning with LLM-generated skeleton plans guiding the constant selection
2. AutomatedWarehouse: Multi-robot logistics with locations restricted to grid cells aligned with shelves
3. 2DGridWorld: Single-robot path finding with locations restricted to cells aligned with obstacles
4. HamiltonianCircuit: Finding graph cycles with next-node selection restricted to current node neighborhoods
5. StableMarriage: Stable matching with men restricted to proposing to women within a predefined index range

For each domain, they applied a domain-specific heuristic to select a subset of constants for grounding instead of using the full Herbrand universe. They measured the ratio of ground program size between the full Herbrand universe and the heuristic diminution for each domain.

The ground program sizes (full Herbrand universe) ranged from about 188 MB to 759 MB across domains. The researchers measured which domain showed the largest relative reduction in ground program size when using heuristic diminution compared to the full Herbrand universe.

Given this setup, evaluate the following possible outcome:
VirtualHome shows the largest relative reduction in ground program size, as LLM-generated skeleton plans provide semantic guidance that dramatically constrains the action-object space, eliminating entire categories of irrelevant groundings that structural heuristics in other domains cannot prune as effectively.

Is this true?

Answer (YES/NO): NO